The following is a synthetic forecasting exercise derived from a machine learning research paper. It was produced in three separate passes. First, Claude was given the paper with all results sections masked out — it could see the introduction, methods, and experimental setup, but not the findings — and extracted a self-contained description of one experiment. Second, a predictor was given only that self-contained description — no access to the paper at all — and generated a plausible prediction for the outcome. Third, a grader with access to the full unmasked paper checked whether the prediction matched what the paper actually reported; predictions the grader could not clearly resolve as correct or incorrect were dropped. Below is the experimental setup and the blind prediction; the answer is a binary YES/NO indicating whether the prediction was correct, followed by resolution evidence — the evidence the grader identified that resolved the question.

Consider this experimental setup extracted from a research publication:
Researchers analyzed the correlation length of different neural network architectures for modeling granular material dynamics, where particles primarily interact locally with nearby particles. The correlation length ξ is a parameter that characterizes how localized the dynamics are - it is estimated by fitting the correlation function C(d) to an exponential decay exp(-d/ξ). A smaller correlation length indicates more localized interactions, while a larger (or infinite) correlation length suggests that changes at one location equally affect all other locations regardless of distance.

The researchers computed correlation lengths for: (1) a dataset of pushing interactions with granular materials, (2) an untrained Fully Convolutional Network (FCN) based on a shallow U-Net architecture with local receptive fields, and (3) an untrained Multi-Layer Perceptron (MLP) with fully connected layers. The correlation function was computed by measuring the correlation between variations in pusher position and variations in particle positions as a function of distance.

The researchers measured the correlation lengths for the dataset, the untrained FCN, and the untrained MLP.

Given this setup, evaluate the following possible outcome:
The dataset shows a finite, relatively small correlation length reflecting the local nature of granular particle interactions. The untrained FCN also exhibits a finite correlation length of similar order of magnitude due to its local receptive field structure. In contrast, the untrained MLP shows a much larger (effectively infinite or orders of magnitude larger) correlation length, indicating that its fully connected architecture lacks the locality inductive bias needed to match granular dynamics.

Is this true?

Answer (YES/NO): YES